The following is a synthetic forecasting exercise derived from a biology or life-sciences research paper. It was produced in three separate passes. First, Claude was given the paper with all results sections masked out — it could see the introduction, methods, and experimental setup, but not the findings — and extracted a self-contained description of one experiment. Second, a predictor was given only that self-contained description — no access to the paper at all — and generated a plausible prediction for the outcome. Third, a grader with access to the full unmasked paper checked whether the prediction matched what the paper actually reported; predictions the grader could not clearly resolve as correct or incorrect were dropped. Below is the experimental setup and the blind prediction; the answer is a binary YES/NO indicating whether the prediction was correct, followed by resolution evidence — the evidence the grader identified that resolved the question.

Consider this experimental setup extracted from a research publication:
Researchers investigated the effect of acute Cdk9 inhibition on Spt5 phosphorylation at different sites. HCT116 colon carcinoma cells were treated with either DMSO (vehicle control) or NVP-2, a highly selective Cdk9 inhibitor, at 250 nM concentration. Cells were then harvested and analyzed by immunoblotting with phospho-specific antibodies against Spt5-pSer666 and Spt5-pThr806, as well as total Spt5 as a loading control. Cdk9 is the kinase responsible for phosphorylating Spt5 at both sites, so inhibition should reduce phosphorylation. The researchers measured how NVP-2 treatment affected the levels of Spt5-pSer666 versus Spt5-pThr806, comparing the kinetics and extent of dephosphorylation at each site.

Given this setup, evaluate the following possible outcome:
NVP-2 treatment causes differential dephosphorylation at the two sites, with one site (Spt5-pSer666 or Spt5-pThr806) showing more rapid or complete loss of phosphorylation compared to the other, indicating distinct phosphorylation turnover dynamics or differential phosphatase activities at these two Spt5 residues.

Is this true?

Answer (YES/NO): NO